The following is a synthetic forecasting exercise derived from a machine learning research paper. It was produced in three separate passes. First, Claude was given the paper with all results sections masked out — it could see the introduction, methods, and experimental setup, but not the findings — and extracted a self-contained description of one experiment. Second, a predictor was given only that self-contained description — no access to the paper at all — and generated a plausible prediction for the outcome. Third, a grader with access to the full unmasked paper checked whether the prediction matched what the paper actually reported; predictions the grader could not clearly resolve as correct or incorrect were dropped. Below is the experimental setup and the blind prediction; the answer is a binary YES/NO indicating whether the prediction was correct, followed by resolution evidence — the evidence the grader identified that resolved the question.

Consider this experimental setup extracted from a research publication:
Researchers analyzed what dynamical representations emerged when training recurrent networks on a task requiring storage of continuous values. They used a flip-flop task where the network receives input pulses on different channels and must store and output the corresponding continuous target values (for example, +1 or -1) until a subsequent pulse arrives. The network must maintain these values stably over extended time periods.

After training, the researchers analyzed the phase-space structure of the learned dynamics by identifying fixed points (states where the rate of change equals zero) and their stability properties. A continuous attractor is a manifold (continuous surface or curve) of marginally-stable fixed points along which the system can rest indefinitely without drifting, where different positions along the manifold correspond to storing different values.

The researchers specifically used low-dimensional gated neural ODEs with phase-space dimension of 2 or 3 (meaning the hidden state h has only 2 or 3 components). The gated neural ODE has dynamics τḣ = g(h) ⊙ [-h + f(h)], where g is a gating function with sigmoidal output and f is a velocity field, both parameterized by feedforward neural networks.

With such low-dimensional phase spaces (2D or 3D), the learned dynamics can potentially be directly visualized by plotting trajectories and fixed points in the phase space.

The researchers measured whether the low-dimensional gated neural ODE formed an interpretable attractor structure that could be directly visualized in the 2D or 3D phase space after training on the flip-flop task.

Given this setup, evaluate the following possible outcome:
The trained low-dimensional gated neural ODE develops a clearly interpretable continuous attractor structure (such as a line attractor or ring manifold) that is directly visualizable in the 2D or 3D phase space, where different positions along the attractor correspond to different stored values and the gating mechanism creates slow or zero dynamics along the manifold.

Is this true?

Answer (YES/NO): YES